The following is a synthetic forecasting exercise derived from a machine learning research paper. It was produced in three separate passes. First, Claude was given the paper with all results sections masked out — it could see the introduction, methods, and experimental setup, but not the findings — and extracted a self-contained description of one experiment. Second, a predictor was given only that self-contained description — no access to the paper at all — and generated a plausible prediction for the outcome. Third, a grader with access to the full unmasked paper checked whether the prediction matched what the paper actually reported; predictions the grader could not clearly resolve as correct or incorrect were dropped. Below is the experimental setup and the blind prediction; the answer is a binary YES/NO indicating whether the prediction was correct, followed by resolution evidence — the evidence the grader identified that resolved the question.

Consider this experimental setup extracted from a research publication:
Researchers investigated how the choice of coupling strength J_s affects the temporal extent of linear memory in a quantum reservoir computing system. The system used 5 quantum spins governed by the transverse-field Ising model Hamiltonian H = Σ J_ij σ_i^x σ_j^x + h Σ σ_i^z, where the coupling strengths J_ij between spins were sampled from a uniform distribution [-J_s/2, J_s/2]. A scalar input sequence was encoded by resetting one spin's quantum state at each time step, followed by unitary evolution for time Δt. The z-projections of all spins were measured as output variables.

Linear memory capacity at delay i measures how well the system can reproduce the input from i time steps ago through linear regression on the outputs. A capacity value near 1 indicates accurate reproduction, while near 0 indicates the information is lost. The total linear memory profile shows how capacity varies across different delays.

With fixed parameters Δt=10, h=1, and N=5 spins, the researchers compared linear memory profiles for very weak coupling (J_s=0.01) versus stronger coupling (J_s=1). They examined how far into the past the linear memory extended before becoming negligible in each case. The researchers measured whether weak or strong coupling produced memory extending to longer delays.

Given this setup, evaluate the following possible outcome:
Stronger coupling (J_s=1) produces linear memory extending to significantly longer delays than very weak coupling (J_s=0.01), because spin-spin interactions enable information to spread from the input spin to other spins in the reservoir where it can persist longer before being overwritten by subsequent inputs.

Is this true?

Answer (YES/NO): NO